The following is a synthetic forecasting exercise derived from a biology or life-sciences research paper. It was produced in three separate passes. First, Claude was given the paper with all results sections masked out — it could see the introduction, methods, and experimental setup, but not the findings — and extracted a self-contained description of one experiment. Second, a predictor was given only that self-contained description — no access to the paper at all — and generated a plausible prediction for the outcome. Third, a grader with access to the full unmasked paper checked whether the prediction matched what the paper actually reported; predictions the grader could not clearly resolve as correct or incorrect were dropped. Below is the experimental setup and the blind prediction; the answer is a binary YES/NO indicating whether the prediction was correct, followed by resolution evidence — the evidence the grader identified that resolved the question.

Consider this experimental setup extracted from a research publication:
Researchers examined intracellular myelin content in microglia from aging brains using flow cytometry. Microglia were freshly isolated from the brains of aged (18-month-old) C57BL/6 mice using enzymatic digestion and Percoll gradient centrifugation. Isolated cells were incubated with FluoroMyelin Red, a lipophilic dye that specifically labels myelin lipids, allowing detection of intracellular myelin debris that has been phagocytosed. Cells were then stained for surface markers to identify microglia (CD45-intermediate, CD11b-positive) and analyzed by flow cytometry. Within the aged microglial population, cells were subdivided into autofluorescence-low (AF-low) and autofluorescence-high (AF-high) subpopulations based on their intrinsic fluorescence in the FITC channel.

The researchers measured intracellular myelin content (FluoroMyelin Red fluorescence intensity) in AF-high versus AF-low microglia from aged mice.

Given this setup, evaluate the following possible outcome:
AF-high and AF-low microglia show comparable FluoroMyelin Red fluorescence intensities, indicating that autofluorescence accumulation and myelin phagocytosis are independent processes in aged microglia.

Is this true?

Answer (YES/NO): NO